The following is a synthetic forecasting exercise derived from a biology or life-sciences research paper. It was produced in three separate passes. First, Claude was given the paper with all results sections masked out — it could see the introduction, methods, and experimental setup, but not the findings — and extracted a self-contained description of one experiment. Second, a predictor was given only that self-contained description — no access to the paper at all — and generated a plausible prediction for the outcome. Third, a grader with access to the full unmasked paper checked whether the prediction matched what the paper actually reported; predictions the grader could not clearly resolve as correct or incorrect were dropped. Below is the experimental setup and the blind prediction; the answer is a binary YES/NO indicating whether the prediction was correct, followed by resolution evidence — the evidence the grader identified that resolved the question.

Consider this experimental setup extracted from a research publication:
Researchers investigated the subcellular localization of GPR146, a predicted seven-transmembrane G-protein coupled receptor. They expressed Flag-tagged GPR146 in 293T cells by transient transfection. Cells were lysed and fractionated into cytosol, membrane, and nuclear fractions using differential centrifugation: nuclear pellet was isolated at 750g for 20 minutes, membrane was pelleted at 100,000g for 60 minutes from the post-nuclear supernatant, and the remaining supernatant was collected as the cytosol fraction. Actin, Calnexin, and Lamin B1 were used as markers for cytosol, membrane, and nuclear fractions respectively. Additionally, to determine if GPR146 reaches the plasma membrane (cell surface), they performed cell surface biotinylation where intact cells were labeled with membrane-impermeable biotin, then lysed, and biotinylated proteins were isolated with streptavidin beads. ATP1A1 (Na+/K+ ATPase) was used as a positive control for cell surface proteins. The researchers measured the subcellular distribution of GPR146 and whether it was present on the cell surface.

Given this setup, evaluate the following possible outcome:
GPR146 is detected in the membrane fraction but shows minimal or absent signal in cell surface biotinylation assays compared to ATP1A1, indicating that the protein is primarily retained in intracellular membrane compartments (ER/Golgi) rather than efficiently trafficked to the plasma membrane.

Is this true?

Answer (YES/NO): NO